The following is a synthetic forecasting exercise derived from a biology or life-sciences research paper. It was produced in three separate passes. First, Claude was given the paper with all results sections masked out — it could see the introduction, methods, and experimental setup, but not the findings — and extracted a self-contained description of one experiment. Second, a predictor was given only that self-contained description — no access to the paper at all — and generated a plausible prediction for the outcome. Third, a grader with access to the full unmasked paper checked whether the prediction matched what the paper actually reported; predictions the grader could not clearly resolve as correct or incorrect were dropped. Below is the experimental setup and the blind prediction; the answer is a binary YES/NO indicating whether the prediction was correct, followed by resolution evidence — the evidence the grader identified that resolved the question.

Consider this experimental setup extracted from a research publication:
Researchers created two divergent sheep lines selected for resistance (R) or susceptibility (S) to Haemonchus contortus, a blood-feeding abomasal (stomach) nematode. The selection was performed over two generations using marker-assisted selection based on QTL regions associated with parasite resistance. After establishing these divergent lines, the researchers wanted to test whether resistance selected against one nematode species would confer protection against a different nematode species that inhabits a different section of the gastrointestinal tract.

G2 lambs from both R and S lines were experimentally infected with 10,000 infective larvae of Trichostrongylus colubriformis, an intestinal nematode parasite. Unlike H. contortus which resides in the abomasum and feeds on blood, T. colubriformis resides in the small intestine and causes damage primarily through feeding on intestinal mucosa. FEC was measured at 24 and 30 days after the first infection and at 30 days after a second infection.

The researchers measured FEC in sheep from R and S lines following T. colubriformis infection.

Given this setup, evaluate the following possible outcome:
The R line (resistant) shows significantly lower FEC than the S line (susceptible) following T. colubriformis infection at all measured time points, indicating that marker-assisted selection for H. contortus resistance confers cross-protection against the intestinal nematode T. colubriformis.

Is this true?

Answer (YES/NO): NO